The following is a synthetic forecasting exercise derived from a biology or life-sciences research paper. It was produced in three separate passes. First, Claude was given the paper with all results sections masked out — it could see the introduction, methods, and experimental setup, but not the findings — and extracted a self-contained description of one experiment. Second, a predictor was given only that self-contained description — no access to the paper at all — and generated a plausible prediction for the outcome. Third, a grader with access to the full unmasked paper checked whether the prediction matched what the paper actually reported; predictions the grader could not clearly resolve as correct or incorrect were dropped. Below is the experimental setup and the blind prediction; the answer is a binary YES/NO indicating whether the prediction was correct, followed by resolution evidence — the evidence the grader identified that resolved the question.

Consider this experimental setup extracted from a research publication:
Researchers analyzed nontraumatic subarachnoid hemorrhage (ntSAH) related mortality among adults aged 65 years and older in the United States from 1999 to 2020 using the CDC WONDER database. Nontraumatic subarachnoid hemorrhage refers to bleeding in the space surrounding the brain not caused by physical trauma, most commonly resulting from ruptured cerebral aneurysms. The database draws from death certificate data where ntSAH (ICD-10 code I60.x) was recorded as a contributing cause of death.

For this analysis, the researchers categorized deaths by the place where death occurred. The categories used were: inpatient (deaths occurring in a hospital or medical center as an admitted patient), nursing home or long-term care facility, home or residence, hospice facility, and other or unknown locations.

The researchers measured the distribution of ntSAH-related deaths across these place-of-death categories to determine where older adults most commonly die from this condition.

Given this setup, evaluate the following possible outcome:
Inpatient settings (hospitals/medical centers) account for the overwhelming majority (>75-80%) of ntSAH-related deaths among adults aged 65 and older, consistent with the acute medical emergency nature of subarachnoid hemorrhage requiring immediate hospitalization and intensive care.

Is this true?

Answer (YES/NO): YES